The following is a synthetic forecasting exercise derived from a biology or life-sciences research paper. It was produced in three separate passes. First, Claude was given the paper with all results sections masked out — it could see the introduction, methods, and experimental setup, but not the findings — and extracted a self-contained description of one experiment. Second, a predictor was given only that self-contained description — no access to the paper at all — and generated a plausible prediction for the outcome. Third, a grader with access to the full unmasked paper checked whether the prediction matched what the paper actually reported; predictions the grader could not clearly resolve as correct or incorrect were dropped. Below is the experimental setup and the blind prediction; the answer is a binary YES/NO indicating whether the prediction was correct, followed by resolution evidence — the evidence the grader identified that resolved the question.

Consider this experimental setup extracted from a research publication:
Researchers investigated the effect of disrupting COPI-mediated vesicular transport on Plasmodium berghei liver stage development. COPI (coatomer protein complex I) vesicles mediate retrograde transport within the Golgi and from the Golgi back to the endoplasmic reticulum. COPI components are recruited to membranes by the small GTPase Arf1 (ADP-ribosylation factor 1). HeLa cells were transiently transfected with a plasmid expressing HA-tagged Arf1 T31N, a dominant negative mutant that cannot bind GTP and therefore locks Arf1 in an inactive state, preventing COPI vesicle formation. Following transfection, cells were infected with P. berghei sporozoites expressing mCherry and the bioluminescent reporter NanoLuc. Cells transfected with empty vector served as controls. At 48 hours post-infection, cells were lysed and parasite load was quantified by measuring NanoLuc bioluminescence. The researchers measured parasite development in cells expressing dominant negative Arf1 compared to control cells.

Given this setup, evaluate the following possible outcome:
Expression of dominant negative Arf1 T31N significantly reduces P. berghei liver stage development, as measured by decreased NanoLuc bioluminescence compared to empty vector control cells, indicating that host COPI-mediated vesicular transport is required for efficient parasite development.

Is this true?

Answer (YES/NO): YES